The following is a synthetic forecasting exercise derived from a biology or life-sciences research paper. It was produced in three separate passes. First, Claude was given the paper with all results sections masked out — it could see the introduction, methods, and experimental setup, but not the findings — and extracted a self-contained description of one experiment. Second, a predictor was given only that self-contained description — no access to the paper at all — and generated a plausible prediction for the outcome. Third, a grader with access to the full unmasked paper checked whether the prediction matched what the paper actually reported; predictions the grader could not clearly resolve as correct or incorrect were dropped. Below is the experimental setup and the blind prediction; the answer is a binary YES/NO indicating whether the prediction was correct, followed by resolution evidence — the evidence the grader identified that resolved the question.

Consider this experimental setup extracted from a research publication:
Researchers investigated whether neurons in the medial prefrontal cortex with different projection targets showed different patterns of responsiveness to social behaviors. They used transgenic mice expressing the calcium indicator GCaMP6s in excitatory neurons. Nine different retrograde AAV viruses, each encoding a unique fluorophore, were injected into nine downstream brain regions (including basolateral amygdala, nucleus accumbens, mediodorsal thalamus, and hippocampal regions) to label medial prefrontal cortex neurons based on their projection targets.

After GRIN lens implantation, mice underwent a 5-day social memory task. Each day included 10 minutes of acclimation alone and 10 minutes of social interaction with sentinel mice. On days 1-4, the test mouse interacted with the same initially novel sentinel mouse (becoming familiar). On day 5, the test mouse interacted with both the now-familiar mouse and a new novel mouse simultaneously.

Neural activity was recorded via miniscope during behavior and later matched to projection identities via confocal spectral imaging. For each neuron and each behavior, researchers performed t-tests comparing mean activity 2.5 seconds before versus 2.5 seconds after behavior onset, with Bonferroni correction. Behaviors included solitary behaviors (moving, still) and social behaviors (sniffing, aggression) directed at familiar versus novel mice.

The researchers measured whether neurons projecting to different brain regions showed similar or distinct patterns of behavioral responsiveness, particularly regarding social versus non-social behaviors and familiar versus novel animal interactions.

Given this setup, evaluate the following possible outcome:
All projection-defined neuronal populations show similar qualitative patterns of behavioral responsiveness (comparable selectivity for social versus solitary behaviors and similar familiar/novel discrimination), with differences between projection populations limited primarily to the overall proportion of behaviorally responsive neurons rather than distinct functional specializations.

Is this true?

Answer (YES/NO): NO